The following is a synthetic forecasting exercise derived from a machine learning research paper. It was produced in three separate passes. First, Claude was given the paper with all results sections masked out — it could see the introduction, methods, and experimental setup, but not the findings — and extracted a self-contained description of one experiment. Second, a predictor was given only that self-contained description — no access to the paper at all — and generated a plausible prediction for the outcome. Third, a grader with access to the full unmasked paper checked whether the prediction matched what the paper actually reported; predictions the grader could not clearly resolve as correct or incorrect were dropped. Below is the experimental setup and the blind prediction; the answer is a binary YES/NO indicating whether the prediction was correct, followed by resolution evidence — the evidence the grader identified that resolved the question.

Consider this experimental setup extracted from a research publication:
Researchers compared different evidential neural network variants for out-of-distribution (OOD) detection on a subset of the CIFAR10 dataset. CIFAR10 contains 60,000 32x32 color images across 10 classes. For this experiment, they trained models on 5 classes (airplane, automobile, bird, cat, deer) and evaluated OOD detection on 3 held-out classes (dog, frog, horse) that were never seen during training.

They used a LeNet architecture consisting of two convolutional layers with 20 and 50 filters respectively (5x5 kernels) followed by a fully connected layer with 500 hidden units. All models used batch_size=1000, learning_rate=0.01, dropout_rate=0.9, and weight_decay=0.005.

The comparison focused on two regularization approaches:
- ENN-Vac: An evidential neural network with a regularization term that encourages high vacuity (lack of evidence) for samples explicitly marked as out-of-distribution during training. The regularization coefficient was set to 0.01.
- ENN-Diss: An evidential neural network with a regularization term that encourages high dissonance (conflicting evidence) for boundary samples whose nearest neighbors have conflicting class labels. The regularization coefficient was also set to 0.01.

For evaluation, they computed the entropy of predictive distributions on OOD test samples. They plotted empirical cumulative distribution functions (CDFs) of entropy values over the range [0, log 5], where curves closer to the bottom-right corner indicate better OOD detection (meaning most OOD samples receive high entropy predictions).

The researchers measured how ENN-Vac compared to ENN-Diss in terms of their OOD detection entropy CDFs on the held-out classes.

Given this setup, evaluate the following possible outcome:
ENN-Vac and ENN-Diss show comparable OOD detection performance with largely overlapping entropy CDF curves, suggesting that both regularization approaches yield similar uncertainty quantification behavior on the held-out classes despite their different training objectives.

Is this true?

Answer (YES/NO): NO